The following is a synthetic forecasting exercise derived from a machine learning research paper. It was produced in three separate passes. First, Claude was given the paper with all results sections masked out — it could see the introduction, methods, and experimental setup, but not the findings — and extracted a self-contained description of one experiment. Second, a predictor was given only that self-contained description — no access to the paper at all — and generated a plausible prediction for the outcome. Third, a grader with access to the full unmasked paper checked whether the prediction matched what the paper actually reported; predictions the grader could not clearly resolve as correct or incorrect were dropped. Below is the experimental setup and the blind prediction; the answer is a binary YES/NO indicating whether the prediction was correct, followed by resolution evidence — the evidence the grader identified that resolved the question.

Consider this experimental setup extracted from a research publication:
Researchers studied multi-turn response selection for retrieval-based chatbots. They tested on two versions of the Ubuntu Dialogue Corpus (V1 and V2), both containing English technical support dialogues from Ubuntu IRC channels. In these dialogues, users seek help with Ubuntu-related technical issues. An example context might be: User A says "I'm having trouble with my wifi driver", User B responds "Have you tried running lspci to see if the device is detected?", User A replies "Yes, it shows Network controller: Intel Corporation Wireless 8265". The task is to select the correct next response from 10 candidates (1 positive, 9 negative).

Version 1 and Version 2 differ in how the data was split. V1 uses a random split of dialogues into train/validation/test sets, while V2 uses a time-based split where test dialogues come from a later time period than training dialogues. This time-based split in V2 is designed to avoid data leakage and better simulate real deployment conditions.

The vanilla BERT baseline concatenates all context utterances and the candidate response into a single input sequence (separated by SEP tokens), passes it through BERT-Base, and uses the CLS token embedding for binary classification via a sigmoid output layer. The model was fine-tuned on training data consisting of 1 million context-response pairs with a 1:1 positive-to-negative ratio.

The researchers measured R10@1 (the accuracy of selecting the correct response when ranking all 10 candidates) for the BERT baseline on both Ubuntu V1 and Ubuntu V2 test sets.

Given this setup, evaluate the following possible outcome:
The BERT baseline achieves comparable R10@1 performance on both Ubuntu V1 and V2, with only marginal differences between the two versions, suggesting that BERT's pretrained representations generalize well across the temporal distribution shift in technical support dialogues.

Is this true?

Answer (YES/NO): NO